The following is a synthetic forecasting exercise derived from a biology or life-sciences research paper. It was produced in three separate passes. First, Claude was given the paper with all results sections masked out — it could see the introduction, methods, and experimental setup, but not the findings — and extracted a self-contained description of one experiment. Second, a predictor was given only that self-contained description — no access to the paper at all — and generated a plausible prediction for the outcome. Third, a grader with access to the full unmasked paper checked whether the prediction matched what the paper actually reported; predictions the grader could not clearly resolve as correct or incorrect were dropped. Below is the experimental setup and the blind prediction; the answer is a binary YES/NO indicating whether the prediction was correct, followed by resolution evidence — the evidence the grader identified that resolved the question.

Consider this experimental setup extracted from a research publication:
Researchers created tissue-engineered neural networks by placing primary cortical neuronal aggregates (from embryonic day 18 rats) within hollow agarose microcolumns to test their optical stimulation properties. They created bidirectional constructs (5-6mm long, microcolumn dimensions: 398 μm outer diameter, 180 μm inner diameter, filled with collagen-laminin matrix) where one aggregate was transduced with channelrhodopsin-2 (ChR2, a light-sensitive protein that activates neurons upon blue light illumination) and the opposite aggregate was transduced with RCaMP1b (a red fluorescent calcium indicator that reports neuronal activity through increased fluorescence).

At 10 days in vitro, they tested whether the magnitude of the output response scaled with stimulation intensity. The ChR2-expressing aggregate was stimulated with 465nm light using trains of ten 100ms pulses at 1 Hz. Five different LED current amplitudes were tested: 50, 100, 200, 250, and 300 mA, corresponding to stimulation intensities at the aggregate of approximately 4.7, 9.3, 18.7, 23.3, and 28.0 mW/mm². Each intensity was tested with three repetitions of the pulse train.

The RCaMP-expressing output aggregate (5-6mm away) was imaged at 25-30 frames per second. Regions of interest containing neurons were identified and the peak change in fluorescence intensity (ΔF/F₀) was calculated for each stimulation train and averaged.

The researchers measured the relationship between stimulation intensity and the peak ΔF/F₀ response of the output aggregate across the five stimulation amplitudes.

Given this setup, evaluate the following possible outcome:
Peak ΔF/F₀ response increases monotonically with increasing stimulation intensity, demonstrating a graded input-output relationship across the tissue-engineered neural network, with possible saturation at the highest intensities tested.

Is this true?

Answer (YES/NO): NO